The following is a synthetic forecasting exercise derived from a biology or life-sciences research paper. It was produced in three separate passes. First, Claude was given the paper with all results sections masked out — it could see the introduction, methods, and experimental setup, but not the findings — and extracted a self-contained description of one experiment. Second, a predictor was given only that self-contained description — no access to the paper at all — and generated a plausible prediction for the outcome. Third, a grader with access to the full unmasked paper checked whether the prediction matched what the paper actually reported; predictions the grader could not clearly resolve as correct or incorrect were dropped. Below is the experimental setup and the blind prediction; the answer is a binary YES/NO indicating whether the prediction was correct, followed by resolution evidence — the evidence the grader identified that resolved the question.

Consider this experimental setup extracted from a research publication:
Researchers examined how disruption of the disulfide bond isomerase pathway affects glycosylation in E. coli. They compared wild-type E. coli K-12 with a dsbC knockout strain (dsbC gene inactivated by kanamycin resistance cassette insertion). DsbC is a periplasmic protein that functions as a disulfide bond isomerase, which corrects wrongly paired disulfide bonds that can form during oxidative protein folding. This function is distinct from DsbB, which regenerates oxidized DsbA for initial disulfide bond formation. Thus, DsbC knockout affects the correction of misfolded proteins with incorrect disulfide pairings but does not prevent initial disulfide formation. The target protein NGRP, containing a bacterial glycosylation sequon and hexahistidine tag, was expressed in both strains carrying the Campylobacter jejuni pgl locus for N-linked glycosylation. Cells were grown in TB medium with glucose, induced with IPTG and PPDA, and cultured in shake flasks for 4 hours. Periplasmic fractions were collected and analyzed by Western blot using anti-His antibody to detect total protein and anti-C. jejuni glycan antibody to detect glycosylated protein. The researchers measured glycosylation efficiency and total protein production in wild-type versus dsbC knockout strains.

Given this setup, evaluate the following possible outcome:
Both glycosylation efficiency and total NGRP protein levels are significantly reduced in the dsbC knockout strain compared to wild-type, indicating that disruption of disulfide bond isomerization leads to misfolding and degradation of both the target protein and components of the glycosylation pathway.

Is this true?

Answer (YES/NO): NO